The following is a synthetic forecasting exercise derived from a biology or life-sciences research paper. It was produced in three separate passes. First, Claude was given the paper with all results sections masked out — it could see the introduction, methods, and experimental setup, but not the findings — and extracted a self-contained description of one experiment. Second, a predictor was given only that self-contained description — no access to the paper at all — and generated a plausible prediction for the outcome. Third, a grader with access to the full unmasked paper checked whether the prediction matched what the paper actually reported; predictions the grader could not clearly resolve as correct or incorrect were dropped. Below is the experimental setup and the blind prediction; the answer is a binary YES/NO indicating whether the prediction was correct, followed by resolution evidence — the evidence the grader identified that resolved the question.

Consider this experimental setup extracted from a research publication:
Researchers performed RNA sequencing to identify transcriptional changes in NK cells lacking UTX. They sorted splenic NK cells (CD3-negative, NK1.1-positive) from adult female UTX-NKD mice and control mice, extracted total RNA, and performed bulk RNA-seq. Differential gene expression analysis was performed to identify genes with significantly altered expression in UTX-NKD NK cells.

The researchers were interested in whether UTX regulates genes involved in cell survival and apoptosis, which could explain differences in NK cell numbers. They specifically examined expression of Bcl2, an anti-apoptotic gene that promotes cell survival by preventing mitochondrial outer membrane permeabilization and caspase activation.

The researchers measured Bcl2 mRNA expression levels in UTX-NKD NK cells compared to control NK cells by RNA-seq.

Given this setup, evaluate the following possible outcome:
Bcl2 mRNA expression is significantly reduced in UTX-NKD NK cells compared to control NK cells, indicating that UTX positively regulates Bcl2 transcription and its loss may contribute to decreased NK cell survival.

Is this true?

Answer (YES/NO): NO